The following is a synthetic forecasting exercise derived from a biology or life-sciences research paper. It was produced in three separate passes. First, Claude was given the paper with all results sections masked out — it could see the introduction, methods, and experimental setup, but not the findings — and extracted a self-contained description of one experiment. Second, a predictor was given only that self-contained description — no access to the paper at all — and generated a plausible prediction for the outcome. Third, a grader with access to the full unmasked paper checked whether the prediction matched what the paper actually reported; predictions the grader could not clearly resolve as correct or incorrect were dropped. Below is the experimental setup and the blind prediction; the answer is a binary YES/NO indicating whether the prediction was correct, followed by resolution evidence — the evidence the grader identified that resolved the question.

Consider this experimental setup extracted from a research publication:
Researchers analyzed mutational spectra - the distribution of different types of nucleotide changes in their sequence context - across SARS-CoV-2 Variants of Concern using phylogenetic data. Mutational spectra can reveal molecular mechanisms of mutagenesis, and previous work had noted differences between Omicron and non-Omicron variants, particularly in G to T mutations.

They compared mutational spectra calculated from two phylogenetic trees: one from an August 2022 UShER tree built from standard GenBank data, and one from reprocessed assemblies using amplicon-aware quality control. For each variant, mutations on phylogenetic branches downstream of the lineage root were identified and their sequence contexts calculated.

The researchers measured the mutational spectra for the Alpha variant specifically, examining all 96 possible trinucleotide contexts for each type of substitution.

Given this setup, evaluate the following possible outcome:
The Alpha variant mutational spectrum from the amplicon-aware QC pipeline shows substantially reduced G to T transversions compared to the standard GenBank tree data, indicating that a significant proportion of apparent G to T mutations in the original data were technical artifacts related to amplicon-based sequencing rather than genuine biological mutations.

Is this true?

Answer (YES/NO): NO